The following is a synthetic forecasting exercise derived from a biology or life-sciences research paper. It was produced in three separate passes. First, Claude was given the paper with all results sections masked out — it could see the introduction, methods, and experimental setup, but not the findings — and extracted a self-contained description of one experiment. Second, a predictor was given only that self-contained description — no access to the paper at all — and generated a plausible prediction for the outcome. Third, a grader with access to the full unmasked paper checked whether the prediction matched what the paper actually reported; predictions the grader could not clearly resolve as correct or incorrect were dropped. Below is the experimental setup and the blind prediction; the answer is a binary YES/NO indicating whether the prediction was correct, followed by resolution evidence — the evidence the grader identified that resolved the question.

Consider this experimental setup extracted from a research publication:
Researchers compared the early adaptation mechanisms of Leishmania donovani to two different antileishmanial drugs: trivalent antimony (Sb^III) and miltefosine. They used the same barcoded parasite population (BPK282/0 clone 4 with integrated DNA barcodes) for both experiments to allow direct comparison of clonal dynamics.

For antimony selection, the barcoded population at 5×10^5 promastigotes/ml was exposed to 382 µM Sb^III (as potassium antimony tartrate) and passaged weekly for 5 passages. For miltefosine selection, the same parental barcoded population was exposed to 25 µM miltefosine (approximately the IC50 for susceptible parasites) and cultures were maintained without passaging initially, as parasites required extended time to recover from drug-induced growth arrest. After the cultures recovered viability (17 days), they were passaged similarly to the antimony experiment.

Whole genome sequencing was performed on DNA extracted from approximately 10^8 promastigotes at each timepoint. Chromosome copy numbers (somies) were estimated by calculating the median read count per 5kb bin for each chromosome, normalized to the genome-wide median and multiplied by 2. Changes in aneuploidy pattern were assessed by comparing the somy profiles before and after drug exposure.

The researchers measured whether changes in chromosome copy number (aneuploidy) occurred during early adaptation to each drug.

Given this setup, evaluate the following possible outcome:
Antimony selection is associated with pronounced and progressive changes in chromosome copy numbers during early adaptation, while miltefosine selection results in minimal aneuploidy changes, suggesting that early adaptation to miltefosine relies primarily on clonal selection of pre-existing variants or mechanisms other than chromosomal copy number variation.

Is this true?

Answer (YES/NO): YES